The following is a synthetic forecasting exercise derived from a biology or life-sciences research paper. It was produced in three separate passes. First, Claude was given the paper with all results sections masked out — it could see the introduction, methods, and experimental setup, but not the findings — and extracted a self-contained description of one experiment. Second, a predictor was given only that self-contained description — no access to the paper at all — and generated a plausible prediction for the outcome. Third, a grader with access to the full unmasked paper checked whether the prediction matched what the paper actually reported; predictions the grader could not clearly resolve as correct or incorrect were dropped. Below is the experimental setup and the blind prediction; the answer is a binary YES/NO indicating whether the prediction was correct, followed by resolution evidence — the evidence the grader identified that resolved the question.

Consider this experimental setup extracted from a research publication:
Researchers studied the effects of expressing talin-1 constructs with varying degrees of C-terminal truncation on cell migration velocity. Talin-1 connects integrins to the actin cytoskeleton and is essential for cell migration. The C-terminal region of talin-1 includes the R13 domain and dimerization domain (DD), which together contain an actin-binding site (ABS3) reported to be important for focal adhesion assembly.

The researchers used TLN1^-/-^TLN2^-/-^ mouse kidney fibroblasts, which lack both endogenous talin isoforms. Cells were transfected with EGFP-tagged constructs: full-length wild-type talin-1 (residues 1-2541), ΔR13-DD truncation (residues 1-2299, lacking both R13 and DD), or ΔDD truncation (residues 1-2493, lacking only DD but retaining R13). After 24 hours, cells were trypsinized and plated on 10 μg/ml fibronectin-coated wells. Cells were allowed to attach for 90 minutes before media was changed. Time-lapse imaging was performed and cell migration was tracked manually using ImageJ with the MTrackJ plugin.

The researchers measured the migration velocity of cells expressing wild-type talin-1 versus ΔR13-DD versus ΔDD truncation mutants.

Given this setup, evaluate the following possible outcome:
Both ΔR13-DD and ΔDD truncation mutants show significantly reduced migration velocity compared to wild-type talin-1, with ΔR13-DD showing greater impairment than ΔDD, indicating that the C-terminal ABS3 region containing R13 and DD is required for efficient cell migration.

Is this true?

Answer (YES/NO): NO